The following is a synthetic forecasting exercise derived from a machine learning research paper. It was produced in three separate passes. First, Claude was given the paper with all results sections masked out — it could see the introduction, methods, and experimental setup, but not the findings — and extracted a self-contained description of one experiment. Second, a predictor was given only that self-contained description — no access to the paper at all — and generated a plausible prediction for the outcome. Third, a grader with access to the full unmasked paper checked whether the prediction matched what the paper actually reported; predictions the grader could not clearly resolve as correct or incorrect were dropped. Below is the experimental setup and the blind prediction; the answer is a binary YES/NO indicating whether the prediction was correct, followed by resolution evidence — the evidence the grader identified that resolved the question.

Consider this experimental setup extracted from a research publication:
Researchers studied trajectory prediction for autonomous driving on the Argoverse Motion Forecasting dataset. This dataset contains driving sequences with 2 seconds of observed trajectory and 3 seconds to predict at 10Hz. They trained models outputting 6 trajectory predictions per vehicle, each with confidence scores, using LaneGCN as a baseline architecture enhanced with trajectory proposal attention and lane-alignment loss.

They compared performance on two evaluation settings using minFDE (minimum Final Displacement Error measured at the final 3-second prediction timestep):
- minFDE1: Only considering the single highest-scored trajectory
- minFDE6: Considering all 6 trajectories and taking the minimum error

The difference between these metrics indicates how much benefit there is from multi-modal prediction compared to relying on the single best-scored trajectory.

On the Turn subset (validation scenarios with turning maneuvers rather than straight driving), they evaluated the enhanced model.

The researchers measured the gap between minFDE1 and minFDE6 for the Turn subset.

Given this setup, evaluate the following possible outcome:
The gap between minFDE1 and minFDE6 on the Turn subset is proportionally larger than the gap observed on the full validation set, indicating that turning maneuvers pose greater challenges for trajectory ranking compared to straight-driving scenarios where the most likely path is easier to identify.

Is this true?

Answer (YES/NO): NO